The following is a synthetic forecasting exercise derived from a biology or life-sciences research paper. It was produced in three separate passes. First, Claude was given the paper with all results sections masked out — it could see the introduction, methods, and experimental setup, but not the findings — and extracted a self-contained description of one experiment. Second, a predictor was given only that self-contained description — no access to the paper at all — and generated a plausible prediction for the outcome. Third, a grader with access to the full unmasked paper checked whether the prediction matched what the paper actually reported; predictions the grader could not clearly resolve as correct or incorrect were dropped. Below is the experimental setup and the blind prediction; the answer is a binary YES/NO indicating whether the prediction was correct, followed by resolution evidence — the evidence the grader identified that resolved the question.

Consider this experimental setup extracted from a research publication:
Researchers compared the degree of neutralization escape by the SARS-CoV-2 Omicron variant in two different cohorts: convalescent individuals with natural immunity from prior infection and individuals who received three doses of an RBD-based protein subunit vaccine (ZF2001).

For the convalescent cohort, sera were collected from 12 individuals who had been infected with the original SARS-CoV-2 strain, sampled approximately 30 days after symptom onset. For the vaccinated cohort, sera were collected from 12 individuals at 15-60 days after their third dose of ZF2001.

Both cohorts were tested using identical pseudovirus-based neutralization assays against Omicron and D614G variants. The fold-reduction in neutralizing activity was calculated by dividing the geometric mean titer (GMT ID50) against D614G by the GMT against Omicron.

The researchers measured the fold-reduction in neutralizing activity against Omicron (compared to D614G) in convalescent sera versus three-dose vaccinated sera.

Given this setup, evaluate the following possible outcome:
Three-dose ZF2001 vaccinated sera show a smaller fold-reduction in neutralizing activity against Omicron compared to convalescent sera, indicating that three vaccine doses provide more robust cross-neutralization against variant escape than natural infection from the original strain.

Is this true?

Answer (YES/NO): YES